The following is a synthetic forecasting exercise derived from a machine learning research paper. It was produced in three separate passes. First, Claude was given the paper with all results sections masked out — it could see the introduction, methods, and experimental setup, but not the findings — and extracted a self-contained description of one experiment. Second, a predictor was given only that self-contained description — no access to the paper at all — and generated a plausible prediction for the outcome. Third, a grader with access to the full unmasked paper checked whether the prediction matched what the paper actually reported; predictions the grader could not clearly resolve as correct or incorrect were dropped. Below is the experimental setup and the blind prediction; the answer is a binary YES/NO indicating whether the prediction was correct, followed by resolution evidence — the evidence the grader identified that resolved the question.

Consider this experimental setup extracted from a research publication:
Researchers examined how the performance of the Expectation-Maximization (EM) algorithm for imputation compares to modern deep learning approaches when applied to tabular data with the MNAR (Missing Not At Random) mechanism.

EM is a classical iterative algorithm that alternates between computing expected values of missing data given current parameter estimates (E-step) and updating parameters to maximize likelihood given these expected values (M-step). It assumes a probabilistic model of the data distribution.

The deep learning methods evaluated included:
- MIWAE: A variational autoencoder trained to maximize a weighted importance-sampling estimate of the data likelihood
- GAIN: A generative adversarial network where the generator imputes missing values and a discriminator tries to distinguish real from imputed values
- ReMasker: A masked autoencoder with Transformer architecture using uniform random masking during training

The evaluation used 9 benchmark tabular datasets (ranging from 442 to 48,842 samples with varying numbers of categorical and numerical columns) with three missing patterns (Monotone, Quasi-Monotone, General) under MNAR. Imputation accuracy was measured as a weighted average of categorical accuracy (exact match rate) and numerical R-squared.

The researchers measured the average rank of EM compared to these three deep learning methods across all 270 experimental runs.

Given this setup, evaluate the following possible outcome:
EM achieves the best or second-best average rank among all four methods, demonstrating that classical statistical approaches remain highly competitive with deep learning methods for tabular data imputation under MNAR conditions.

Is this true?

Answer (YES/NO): YES